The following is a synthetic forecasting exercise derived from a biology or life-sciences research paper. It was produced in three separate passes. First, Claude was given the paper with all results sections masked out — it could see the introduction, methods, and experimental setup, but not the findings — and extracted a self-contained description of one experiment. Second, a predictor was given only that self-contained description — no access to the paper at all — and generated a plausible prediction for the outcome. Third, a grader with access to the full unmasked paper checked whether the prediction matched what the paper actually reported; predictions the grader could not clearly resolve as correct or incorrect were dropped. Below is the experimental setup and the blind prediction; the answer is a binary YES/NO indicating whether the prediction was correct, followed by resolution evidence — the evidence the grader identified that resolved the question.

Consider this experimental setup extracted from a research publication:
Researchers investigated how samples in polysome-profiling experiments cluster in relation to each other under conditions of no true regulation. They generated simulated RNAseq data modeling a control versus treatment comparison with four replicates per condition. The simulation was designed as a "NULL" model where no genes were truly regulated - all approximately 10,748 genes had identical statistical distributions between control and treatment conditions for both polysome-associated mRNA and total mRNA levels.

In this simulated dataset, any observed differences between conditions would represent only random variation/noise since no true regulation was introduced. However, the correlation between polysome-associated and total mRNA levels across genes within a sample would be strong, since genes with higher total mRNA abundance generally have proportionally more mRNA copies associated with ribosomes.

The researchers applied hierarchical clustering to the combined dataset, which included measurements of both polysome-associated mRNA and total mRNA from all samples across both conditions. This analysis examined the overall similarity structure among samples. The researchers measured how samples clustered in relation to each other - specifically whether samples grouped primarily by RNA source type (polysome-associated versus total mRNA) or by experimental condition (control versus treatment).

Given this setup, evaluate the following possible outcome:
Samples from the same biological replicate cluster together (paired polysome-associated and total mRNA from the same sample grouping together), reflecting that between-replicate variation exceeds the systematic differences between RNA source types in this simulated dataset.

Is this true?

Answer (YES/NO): NO